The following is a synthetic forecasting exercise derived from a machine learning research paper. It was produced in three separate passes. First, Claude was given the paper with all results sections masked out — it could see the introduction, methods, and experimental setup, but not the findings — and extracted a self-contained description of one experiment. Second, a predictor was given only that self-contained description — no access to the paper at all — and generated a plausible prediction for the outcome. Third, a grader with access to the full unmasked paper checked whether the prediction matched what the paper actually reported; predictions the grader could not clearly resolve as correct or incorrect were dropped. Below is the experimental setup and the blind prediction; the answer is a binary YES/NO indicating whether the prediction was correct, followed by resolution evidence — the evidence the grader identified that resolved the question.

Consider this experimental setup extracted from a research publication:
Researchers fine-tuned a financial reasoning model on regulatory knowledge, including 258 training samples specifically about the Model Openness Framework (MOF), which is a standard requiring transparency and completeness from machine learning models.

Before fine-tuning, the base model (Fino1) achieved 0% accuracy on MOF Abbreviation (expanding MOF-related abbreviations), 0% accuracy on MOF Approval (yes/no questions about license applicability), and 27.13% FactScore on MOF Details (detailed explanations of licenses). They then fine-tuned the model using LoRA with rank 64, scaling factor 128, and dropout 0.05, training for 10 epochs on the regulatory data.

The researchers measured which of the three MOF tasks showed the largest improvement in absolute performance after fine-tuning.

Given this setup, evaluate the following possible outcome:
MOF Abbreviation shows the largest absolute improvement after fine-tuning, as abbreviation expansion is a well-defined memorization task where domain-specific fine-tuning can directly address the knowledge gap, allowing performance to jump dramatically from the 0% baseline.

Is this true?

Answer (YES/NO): NO